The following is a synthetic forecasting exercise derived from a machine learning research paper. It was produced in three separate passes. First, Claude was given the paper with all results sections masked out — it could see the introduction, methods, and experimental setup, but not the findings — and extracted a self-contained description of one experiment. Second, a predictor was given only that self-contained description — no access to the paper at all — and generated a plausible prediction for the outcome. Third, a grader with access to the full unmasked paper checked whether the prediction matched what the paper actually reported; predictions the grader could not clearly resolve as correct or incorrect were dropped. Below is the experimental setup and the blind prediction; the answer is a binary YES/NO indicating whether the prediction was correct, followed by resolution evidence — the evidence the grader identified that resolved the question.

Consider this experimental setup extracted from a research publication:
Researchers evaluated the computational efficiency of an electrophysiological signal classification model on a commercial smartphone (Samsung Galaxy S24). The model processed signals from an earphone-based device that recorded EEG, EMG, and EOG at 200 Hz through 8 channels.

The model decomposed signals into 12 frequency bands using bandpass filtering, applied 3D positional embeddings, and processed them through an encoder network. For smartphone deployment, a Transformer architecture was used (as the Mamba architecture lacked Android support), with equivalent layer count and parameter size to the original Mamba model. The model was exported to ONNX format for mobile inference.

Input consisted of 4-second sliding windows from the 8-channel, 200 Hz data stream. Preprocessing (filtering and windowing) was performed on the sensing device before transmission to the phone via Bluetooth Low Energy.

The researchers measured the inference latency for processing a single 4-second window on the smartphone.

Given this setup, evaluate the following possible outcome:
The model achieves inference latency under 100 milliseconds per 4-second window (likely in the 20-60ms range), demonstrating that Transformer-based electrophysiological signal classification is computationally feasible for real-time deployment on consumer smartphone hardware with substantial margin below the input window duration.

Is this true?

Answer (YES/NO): YES